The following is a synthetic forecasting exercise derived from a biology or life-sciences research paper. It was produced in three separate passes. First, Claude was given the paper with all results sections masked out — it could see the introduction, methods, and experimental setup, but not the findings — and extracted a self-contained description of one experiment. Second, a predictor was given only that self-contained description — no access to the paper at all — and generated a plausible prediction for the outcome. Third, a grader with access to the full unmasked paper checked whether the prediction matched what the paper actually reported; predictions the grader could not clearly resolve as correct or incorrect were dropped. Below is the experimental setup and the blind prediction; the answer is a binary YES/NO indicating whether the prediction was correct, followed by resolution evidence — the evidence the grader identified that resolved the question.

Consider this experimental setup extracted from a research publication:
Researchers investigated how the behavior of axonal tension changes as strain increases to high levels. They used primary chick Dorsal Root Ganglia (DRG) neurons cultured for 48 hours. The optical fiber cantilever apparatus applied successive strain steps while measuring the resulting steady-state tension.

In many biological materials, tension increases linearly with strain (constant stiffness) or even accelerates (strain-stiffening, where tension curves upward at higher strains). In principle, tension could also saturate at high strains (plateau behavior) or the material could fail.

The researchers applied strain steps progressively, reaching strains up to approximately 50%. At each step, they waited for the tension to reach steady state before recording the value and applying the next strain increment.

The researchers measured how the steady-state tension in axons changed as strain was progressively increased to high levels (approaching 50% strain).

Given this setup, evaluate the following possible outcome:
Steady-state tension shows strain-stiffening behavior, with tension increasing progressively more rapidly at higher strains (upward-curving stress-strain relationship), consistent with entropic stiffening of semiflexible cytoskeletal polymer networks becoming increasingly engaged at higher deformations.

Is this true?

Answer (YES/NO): NO